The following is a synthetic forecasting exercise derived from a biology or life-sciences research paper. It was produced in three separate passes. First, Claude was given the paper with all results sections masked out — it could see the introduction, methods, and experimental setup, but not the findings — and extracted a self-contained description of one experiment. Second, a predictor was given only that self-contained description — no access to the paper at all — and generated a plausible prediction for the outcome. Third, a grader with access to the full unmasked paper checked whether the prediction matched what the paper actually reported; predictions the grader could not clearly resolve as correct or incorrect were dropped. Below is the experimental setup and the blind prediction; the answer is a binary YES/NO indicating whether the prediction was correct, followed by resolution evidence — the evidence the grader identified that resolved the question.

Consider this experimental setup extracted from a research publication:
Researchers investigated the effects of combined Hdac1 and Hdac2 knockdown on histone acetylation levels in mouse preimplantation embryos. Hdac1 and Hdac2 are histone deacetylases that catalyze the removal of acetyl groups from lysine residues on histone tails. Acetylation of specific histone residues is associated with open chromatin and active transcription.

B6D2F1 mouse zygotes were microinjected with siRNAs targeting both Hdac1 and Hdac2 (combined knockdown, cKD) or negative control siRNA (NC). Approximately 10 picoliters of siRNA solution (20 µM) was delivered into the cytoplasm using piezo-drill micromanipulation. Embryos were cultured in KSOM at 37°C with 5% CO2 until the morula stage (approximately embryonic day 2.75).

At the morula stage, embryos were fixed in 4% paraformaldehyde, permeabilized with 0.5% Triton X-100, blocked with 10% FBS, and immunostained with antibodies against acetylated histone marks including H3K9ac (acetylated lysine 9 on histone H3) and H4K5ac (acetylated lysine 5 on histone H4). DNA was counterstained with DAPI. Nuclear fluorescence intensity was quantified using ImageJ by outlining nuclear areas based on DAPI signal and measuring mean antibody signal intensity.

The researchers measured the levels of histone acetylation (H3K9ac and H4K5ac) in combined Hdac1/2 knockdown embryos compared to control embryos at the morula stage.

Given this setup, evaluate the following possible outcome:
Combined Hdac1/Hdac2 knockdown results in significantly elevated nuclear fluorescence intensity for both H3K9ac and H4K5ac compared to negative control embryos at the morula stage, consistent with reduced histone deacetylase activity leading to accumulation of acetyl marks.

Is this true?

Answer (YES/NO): YES